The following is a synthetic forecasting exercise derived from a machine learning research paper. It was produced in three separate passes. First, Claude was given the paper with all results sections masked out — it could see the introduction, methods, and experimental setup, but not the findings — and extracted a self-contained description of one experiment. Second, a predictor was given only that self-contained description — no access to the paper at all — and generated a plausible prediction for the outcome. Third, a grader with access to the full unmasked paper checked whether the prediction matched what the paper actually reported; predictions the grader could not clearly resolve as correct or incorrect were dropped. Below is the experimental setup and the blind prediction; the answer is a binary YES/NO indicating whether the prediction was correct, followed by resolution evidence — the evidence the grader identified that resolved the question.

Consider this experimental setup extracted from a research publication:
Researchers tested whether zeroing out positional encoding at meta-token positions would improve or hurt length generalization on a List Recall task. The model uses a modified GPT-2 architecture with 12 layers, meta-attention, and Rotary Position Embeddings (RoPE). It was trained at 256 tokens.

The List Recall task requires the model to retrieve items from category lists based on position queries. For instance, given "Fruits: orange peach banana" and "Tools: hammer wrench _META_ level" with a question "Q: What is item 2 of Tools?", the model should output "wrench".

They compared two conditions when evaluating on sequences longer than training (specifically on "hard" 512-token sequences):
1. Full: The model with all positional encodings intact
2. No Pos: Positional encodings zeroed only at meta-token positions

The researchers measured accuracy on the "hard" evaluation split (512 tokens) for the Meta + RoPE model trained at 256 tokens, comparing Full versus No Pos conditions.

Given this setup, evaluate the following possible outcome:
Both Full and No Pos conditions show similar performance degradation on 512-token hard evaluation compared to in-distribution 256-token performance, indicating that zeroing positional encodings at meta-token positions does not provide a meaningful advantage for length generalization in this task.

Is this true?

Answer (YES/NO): NO